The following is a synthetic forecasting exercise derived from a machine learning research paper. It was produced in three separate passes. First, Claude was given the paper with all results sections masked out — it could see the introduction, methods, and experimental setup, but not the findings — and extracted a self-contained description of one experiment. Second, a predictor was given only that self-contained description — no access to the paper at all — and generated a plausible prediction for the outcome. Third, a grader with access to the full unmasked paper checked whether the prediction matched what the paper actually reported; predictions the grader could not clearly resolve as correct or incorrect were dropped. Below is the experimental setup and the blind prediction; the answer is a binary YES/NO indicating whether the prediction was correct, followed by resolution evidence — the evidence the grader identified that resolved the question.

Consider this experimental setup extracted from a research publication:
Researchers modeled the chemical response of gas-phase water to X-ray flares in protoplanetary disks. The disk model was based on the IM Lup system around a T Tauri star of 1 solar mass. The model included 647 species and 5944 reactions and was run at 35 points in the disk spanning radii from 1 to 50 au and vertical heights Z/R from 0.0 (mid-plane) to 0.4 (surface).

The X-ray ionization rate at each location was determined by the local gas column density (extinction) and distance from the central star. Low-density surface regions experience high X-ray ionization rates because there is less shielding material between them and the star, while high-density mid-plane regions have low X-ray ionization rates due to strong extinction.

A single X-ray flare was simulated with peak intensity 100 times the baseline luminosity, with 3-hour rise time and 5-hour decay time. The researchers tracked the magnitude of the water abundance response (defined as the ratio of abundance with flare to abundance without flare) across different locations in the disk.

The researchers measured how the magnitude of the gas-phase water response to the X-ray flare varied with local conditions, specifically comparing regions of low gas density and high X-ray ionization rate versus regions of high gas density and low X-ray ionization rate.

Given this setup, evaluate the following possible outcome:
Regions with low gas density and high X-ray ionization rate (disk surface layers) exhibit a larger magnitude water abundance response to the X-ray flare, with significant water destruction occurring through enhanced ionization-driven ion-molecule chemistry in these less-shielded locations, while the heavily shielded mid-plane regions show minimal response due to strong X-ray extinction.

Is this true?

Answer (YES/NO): NO